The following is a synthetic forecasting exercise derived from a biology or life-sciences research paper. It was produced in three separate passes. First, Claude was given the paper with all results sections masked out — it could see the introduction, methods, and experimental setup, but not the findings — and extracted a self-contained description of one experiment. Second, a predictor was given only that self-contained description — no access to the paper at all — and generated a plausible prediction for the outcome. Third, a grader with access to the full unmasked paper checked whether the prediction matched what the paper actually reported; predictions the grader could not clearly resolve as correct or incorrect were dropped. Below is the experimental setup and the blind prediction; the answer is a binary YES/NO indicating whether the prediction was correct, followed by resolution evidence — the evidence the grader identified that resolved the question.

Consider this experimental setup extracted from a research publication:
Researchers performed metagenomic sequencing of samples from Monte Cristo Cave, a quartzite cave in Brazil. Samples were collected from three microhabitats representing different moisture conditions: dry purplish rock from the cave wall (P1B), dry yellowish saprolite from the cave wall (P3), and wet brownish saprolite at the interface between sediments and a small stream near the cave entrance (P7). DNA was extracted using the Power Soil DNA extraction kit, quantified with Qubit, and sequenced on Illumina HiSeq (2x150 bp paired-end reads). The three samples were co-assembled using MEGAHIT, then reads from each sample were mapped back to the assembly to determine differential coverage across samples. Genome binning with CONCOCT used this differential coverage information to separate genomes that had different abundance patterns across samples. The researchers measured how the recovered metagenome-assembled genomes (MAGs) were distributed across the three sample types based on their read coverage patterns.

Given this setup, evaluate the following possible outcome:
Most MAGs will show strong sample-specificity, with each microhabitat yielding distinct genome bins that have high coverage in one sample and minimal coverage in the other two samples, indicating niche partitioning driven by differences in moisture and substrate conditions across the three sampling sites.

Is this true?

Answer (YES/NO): NO